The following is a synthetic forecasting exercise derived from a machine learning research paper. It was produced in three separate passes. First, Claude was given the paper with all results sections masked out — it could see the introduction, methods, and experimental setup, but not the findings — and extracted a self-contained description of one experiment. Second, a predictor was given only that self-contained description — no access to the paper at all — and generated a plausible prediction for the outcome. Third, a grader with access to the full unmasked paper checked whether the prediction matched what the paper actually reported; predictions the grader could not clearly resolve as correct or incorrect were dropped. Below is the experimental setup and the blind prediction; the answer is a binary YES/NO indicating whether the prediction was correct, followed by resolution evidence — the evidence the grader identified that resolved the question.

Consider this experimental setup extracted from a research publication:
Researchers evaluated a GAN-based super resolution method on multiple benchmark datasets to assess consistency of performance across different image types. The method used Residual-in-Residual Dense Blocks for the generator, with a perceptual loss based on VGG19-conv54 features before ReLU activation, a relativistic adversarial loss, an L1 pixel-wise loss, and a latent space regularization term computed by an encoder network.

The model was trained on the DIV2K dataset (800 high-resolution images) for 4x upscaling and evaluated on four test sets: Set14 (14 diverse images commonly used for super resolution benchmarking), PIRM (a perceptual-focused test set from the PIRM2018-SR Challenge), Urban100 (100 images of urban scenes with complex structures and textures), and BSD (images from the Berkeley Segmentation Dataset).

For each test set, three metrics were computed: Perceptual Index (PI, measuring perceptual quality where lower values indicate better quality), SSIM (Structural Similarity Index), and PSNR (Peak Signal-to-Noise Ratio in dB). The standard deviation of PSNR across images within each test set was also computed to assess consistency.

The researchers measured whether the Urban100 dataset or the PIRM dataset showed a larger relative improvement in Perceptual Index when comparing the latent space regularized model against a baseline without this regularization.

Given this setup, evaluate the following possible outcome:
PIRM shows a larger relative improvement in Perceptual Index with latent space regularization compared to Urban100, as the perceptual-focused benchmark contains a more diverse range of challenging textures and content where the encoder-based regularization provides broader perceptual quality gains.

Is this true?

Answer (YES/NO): YES